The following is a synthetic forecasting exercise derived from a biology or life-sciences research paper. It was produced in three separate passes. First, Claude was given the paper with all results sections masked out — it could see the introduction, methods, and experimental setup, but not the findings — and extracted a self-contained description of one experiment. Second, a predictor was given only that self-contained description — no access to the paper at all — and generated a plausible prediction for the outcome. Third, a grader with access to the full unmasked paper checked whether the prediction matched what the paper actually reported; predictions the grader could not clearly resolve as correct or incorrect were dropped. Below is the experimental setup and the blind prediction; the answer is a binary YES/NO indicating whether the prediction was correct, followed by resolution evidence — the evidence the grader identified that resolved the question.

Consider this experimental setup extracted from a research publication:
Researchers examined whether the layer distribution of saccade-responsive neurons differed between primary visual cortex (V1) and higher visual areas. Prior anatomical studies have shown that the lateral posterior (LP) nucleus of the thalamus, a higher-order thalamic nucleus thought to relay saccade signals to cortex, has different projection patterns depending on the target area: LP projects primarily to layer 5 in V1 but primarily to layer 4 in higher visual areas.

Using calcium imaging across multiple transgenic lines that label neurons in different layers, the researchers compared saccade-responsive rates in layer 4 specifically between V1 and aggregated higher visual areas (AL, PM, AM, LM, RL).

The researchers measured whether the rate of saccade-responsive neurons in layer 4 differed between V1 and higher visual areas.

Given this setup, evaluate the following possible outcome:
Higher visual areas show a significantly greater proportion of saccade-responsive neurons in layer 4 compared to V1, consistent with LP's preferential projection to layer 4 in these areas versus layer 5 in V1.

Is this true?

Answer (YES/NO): YES